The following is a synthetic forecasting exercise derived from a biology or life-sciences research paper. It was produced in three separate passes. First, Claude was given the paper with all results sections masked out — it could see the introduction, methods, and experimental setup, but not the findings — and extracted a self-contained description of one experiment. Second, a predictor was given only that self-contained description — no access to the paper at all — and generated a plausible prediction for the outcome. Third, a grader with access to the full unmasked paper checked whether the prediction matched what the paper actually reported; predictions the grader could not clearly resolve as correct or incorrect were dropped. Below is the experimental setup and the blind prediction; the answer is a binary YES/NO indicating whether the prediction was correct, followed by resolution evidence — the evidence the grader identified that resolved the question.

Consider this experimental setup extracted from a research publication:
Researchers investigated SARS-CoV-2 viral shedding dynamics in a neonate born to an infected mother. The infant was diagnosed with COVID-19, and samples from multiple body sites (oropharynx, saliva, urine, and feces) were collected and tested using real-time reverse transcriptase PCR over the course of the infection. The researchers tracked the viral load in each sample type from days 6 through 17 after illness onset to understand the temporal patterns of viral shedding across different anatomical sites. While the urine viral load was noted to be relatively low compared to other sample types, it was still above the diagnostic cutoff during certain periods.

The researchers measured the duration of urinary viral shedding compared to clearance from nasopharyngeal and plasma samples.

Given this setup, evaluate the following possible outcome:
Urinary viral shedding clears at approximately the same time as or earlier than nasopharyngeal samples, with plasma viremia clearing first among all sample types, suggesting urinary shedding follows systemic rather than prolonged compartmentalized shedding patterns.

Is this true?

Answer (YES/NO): NO